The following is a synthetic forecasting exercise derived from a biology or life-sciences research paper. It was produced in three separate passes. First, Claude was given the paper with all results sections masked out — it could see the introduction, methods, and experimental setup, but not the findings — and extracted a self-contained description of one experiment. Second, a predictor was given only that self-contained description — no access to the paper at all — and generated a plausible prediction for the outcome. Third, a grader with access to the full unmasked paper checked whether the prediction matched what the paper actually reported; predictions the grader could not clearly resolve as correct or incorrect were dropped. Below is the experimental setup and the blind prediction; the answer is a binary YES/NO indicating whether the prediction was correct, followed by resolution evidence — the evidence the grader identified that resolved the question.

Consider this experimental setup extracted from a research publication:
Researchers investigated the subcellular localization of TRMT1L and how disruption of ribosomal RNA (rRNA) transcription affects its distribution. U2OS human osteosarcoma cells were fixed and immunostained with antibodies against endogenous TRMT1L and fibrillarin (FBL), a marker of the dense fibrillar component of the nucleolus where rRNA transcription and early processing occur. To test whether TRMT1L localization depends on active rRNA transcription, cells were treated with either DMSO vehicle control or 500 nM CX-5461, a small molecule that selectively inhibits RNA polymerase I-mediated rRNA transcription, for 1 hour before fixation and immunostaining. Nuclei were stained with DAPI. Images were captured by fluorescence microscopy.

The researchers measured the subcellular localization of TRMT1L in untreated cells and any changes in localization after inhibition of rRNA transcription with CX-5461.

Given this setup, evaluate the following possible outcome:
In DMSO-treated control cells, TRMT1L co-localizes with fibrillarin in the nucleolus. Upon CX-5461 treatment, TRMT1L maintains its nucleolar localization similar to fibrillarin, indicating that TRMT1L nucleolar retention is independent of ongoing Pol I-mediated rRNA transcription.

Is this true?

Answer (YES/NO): NO